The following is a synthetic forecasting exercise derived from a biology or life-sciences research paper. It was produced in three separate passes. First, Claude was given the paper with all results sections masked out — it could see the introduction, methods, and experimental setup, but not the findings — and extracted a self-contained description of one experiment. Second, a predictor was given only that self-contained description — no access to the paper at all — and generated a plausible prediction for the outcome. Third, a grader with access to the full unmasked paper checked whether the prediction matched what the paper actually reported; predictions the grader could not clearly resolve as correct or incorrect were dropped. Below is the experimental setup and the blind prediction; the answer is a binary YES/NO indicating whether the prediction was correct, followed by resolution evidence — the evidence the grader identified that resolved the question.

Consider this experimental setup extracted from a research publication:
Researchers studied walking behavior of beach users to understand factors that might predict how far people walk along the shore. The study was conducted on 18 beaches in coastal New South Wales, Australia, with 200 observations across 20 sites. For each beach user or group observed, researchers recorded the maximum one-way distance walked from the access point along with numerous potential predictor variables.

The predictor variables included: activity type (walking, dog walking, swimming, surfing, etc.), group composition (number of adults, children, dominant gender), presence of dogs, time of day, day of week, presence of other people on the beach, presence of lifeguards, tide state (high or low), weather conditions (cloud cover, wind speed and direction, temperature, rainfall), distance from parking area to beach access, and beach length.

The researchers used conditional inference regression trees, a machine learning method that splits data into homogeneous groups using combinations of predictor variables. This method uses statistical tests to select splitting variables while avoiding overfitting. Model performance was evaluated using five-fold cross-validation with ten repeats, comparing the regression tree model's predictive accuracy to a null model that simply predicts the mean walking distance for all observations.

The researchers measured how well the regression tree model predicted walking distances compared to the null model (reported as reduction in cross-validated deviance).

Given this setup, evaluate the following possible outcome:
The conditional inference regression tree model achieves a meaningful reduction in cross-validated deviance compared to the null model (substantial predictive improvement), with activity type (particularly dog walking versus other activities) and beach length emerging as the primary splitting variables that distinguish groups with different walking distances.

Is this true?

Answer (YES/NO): NO